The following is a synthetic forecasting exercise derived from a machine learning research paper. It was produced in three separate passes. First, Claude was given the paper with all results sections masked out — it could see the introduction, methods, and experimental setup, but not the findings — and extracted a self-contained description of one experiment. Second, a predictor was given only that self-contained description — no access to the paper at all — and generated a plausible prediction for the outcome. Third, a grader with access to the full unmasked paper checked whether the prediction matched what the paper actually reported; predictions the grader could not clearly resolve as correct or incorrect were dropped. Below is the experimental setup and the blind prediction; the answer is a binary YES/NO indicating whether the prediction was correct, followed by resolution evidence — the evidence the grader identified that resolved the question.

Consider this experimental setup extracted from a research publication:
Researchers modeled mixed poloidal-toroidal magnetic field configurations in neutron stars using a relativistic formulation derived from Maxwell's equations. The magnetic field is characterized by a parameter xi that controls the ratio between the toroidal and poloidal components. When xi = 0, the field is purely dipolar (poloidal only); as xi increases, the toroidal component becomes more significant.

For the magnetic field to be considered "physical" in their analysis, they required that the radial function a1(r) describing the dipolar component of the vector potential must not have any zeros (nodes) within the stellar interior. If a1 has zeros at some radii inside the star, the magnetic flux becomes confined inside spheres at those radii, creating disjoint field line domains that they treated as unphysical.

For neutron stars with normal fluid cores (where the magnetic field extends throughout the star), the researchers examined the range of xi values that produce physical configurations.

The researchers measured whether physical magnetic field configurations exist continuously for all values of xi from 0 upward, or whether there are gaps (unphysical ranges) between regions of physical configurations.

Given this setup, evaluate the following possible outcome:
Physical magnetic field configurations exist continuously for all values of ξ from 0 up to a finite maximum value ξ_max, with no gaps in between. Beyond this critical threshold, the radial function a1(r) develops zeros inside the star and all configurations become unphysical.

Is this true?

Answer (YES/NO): NO